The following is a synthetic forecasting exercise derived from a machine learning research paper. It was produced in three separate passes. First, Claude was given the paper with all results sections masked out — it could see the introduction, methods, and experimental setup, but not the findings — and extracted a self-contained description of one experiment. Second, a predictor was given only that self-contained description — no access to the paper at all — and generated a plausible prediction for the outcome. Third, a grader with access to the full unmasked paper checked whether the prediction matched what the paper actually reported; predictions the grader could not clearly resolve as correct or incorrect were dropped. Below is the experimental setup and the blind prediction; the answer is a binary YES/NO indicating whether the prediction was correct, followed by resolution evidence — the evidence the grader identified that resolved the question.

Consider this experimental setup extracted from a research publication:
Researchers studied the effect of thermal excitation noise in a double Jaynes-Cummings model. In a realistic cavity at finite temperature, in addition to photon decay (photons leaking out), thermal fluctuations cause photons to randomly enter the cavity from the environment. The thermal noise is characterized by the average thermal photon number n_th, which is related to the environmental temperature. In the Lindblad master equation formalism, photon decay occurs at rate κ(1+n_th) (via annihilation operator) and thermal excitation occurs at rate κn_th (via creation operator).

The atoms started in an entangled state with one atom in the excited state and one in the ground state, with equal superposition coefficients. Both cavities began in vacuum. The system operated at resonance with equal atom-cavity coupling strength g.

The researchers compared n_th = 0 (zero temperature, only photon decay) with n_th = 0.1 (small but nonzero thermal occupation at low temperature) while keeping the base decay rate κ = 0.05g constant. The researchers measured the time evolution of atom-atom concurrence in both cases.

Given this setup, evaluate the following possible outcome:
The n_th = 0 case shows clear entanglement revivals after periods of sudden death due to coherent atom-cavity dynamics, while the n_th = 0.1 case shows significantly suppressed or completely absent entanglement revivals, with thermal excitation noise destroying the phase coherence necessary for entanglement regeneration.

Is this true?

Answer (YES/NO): NO